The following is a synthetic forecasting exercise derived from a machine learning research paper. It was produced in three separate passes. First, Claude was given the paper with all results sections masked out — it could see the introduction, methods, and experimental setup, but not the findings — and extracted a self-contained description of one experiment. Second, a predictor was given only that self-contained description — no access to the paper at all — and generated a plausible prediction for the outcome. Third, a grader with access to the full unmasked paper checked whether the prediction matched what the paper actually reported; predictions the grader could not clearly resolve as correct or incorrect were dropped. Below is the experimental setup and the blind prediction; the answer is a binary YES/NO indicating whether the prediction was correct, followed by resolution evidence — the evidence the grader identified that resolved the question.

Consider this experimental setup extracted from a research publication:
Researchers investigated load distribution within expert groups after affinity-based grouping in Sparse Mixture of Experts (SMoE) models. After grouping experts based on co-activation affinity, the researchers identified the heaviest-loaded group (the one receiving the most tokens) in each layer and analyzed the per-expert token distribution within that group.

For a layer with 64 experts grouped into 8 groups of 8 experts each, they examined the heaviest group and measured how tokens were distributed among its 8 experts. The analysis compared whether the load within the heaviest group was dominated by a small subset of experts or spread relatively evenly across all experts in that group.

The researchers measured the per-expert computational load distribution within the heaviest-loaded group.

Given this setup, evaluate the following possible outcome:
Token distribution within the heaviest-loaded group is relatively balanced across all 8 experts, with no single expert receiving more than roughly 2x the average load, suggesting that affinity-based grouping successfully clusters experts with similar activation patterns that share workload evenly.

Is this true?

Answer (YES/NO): NO